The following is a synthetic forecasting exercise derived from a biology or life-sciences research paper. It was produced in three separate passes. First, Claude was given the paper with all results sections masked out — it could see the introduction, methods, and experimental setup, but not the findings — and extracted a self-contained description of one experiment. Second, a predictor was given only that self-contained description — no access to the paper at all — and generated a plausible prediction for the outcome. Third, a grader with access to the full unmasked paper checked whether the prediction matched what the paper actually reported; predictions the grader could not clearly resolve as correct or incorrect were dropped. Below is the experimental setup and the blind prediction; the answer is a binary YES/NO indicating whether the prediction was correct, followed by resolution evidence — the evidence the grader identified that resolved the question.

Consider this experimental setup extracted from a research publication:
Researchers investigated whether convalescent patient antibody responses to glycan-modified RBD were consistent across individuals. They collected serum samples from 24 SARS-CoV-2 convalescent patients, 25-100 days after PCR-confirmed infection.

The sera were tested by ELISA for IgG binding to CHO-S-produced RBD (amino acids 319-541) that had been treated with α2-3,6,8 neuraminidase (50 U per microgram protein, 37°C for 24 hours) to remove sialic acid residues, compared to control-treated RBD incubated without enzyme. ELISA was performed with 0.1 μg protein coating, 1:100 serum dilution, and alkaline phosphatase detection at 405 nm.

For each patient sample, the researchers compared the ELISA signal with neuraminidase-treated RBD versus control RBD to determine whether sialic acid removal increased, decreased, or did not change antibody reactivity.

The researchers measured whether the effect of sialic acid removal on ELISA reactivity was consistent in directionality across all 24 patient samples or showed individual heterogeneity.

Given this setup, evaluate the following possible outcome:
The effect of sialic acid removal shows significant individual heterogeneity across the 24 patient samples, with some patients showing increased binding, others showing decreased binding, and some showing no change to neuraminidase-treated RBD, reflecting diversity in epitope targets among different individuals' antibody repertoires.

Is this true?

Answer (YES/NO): NO